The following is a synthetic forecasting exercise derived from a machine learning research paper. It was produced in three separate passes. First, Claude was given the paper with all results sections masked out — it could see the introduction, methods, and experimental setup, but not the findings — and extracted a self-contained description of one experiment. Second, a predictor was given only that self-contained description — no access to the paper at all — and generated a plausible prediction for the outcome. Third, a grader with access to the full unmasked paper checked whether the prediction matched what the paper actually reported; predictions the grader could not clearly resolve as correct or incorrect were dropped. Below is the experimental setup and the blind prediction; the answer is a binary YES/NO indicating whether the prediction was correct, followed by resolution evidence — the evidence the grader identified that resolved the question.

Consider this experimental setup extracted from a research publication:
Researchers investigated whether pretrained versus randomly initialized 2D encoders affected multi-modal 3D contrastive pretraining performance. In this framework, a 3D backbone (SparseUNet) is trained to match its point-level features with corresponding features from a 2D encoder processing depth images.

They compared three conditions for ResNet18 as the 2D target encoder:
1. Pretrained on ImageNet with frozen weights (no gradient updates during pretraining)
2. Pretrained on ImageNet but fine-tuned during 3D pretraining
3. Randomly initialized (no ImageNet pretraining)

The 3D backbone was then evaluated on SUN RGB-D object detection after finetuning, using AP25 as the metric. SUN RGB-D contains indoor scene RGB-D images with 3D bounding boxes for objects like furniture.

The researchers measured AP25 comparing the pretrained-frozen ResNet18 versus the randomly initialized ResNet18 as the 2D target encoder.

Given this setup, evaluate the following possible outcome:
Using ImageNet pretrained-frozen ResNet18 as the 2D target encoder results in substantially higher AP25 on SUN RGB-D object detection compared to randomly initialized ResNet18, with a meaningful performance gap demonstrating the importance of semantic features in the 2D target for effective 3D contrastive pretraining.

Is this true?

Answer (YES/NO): NO